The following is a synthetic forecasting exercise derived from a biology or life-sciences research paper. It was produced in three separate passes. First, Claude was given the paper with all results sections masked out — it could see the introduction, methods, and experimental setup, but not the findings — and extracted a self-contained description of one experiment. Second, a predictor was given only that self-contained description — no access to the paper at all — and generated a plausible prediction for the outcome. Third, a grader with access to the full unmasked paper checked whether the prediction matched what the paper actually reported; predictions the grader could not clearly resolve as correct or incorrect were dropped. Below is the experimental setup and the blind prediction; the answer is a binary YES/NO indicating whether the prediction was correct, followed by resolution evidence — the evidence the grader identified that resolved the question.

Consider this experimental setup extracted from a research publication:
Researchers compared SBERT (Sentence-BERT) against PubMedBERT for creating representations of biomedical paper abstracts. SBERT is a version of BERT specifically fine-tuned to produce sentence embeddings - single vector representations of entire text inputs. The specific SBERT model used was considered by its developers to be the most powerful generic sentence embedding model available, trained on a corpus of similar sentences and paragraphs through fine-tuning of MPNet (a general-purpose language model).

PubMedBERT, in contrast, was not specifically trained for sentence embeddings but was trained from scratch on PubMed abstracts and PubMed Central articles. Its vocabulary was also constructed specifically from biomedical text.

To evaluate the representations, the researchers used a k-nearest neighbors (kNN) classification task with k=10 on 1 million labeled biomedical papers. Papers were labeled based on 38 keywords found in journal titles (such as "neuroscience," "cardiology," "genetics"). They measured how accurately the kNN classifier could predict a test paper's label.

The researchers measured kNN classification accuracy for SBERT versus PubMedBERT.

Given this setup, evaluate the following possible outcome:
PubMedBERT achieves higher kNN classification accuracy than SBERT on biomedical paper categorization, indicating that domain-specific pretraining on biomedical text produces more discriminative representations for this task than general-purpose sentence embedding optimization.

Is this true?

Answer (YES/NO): YES